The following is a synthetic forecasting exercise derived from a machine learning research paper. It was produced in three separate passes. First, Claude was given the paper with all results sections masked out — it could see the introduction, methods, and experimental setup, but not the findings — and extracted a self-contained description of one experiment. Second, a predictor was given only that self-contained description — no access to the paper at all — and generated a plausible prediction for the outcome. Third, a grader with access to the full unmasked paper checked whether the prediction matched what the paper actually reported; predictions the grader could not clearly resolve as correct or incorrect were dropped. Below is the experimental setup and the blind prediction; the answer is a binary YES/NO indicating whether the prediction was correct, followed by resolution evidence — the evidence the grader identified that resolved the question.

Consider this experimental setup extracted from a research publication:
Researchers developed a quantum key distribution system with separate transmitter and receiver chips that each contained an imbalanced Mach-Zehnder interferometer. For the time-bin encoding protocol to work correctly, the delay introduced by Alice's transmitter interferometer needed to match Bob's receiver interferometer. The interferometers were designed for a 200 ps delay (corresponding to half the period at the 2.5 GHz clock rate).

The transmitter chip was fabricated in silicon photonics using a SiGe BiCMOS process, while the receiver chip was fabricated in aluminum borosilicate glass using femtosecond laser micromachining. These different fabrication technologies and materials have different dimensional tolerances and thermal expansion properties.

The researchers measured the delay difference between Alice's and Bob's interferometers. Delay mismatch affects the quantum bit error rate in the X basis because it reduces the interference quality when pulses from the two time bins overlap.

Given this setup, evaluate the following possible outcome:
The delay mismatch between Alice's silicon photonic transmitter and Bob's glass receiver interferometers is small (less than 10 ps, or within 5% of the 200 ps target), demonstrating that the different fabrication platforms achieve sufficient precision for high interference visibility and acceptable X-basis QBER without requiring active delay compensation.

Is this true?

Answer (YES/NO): YES